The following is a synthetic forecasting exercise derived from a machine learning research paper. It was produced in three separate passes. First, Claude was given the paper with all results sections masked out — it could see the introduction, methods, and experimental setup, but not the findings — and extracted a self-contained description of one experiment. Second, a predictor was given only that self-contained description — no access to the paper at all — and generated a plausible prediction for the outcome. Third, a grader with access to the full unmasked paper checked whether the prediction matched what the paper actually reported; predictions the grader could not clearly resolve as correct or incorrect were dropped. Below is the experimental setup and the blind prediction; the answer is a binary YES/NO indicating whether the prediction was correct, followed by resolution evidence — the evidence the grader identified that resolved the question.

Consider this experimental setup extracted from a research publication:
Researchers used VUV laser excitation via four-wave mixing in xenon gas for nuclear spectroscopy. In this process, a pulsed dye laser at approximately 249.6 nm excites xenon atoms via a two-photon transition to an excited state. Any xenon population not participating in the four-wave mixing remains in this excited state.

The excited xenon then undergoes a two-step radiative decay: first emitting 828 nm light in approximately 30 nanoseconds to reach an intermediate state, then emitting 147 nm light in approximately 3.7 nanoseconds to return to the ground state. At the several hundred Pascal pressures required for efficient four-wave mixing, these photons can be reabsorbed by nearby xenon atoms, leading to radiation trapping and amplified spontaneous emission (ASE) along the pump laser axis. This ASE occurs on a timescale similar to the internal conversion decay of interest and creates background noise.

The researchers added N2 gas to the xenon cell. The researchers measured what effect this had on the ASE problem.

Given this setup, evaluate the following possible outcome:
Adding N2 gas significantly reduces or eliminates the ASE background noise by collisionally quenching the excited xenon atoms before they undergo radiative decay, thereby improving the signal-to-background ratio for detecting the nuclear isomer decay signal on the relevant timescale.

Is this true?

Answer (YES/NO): YES